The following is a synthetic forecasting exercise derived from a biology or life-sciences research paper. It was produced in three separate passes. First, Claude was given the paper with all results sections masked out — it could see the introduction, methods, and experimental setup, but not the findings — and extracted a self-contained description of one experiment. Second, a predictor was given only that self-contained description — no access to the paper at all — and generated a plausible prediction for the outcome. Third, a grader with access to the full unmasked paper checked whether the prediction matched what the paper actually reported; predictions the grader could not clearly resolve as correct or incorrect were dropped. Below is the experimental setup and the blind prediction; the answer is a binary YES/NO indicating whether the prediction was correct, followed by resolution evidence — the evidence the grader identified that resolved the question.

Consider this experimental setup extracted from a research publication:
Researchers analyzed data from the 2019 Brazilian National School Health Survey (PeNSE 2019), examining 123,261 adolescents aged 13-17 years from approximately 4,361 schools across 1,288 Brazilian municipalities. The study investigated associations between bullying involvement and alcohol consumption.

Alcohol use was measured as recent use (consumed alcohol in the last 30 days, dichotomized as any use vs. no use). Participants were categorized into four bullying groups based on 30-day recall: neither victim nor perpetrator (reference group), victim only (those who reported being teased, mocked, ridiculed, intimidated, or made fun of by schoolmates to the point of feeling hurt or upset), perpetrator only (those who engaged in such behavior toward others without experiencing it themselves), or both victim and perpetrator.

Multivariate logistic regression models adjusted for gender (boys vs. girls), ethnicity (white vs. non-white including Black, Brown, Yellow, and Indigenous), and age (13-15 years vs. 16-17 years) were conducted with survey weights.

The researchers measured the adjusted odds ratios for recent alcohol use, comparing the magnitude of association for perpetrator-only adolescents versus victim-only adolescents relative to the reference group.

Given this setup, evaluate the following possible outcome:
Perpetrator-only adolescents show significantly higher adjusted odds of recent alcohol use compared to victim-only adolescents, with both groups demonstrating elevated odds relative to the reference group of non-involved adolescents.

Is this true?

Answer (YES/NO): YES